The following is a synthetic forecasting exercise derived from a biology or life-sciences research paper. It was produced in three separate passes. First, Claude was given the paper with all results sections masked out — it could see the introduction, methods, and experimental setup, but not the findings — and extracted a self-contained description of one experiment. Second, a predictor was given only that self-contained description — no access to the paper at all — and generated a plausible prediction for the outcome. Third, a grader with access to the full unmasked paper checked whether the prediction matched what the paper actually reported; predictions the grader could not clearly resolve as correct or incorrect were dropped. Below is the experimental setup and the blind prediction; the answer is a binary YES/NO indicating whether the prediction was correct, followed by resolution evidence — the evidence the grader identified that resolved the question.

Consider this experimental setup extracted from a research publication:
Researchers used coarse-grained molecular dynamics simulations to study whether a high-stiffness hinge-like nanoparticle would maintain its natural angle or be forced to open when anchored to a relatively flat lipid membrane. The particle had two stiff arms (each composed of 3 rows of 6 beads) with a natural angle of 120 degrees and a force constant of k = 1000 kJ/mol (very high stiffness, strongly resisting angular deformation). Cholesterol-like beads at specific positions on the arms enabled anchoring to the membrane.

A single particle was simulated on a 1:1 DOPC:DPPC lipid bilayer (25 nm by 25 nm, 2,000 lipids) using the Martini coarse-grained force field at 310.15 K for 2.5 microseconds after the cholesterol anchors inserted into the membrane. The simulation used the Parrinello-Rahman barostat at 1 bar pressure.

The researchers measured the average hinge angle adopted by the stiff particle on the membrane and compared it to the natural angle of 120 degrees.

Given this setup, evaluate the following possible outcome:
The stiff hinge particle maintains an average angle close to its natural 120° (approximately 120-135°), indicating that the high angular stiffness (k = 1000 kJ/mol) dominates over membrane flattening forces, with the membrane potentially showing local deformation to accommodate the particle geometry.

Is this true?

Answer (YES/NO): YES